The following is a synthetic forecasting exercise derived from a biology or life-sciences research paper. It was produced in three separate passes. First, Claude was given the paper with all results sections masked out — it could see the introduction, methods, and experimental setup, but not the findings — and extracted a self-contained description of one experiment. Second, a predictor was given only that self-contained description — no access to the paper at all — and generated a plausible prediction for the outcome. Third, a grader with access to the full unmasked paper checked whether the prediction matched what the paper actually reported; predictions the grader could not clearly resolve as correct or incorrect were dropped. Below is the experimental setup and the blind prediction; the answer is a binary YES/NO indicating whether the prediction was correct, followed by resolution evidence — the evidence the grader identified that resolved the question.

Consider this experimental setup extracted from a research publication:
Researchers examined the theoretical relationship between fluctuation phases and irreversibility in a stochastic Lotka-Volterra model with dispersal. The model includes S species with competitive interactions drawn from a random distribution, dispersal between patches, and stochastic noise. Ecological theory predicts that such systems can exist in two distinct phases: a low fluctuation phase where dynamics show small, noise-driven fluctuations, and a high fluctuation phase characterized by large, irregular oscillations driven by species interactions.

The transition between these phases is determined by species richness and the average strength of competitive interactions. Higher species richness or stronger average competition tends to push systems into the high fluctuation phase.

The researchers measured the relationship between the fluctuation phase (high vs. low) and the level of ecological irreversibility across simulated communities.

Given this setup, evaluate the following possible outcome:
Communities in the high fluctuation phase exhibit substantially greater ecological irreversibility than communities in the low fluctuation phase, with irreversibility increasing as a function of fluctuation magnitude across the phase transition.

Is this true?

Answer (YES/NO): YES